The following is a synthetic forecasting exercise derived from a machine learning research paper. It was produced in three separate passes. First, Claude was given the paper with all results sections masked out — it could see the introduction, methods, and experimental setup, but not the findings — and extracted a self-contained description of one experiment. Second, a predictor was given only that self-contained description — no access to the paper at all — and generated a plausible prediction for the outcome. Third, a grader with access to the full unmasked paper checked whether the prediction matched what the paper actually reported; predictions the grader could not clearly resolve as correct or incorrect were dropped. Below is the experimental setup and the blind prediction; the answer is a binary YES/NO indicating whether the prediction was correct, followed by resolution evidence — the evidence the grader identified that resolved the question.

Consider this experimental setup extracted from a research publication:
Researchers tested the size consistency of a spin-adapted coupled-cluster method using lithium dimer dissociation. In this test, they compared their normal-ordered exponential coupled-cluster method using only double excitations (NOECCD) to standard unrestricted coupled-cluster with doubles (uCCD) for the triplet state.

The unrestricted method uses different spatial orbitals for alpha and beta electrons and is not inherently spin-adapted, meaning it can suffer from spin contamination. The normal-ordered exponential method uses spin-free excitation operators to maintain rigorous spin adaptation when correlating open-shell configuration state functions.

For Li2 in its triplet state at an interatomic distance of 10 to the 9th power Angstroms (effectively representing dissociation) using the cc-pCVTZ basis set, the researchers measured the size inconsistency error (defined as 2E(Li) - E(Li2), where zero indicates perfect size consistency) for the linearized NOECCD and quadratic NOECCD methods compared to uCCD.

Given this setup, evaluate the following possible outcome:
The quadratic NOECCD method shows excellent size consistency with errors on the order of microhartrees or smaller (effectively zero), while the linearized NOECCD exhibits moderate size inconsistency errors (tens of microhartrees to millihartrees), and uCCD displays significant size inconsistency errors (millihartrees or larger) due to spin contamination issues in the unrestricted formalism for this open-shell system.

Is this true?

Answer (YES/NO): NO